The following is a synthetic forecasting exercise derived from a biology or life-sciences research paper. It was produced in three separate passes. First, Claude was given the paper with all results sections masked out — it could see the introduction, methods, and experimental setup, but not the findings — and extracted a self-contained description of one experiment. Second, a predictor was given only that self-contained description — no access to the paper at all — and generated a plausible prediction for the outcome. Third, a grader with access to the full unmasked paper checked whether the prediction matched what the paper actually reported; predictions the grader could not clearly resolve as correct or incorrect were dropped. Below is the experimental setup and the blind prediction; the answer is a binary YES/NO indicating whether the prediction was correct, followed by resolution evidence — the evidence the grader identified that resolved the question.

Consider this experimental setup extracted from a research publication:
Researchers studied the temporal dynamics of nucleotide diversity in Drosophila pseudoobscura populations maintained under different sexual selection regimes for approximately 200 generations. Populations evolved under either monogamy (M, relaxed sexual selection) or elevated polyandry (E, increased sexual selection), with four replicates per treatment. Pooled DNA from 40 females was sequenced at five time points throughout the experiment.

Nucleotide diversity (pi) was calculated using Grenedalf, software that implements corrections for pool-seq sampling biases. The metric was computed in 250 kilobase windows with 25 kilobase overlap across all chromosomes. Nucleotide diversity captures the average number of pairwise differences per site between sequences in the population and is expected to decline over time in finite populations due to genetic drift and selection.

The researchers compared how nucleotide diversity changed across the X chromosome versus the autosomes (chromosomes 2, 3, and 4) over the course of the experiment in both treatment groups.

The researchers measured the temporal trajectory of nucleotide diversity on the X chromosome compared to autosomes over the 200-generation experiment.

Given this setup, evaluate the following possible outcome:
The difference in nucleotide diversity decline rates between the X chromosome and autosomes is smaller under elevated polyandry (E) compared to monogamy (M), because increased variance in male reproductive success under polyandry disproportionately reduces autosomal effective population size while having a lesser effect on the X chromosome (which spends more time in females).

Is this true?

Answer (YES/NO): NO